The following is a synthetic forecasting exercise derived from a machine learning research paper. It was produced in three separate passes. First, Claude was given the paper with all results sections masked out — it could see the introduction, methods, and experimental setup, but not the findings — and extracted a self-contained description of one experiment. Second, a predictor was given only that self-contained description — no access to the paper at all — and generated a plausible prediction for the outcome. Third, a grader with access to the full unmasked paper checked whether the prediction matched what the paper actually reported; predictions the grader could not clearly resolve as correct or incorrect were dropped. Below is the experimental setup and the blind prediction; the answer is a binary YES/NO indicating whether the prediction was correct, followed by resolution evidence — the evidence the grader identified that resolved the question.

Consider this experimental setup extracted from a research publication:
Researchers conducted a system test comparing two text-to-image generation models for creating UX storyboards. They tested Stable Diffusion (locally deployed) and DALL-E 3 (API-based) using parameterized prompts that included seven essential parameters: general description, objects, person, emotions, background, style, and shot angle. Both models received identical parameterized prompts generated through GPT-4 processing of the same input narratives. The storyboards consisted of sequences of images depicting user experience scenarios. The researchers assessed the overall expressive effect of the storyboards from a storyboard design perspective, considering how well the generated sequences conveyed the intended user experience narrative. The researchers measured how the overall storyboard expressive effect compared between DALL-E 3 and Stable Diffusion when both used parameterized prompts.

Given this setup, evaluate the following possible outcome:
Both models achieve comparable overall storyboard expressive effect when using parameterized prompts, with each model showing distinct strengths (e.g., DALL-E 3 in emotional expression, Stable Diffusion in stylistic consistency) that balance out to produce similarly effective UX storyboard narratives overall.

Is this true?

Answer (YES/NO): NO